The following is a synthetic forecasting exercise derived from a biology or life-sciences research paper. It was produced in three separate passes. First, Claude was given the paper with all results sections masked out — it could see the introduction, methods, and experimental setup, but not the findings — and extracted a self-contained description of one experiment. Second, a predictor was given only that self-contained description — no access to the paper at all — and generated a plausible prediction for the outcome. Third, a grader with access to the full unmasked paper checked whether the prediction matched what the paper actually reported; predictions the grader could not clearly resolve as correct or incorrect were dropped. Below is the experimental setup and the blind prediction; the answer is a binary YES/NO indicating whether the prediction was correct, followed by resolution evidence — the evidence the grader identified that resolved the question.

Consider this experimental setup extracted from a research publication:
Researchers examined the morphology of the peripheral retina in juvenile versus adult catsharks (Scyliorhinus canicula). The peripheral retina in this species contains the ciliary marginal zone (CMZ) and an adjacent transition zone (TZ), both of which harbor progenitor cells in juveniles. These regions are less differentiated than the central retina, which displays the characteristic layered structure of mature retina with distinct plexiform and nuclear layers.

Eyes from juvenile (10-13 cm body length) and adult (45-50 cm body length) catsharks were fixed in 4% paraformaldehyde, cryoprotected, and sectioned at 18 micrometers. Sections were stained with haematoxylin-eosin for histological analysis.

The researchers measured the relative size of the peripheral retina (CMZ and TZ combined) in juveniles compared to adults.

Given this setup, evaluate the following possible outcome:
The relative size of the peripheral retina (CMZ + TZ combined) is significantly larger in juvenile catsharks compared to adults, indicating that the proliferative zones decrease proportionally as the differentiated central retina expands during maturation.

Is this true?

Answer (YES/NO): YES